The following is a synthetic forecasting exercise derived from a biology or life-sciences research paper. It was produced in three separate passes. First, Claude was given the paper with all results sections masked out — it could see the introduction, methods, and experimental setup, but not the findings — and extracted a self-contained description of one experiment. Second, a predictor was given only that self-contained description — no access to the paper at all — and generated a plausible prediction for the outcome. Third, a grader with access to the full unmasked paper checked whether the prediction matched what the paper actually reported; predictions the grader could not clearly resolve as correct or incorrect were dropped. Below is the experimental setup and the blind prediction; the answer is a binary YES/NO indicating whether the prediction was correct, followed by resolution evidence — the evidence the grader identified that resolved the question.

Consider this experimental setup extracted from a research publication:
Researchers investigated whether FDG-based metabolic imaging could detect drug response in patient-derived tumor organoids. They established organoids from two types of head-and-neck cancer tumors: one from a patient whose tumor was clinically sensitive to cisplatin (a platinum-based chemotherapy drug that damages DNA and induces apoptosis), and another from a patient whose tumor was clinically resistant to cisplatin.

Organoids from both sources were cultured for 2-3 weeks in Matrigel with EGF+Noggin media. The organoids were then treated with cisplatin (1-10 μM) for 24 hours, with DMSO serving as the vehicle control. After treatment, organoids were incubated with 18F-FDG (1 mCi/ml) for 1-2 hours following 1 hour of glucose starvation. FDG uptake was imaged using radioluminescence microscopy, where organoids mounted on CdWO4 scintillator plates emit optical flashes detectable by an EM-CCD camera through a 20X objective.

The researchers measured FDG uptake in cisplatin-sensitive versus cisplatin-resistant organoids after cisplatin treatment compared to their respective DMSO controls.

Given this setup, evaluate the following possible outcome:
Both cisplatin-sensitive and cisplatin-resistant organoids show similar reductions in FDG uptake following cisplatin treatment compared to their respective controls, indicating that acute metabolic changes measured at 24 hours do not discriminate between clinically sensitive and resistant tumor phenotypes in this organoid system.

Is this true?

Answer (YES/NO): NO